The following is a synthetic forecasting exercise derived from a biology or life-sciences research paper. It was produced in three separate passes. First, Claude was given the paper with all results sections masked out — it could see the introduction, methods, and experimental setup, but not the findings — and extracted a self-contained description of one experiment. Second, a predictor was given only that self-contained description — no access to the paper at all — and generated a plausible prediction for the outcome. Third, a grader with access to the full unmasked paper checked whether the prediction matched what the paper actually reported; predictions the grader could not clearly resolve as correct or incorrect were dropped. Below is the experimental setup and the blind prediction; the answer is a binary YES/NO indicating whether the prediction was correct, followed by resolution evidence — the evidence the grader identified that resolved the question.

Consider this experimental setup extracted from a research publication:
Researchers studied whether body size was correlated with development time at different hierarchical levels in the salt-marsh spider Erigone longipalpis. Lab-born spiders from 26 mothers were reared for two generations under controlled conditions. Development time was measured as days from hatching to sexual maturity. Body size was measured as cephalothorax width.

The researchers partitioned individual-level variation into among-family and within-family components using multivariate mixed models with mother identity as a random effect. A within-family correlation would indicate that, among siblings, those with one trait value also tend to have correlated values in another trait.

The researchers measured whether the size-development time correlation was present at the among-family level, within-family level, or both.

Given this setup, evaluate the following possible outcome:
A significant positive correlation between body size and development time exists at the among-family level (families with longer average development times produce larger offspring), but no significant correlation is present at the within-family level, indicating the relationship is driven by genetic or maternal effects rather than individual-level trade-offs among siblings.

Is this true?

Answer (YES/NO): NO